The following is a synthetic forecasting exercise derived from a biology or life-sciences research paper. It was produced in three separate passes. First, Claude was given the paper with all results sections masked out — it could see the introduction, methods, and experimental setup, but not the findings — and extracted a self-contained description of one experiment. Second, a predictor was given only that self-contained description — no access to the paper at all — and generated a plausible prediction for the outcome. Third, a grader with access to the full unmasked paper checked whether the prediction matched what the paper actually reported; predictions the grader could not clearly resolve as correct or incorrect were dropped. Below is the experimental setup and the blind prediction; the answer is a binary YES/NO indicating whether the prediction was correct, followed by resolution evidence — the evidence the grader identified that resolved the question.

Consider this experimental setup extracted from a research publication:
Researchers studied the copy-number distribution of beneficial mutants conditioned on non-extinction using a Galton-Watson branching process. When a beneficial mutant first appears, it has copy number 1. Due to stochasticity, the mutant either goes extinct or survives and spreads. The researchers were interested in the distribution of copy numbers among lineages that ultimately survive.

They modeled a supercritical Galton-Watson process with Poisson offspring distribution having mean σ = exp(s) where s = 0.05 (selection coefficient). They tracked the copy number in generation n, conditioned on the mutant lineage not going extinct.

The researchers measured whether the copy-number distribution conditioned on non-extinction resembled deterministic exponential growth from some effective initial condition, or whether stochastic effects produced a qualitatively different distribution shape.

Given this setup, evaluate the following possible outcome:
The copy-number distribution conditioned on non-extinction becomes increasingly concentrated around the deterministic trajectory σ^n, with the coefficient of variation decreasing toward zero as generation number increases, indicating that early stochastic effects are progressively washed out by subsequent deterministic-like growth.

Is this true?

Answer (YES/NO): NO